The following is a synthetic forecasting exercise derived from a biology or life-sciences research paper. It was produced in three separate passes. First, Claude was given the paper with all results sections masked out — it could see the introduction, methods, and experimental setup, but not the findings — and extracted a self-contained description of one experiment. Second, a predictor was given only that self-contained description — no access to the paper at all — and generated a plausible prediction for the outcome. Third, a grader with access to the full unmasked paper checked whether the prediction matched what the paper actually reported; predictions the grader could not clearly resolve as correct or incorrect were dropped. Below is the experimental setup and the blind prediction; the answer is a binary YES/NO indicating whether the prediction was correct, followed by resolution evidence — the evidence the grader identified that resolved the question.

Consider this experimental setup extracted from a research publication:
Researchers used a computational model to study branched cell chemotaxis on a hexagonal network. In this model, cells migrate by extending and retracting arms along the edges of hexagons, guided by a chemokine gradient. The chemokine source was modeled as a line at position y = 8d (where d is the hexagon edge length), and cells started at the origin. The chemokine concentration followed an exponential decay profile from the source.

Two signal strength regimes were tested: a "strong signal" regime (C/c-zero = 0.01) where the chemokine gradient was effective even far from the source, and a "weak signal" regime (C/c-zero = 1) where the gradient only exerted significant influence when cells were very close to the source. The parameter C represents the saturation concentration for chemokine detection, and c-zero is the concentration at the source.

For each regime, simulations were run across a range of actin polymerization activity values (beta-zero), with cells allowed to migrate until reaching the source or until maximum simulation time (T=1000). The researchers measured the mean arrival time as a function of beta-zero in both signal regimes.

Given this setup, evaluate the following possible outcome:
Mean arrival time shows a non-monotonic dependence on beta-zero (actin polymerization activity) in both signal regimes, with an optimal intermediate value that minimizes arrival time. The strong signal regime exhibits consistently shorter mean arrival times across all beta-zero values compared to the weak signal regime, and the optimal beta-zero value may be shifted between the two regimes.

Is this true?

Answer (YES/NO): NO